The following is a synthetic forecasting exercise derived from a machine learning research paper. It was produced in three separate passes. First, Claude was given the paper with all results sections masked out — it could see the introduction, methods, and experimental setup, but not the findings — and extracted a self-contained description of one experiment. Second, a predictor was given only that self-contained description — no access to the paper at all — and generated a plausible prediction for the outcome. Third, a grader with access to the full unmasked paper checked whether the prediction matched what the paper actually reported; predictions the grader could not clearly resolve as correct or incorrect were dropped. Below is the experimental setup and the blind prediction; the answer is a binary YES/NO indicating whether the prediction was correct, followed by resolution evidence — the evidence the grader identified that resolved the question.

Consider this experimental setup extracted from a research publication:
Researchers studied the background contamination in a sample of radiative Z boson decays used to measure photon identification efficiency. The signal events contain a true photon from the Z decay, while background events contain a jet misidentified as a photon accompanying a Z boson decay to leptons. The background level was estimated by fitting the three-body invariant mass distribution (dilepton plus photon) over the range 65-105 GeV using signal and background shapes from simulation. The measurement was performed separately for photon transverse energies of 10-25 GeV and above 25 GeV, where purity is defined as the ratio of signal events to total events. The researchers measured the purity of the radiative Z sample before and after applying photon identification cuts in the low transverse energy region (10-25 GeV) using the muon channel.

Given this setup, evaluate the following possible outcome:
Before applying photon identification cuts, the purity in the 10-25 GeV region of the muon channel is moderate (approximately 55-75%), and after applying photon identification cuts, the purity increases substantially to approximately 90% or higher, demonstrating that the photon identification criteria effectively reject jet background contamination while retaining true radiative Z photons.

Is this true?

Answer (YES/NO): NO